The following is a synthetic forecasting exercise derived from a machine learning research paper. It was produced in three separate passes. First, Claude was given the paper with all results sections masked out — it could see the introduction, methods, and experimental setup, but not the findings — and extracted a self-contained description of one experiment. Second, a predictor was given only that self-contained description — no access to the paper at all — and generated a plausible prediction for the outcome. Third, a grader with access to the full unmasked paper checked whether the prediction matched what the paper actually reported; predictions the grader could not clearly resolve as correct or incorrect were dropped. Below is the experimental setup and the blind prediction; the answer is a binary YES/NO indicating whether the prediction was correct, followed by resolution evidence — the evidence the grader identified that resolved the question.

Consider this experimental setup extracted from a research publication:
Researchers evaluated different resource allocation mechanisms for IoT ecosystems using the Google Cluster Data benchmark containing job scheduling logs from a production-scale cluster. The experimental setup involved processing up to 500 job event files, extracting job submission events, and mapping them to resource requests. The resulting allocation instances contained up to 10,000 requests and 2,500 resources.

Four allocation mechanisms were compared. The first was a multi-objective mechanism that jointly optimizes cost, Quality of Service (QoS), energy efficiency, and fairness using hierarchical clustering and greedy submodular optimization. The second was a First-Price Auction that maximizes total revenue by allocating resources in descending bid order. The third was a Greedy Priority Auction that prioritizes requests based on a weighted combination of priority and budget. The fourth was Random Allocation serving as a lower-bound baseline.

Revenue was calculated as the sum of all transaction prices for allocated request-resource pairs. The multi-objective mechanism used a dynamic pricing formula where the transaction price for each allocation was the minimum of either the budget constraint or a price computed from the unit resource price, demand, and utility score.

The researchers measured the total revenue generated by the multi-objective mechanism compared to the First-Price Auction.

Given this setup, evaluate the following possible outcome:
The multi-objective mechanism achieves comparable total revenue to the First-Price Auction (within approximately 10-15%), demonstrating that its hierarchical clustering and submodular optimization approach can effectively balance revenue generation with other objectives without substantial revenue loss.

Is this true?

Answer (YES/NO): NO